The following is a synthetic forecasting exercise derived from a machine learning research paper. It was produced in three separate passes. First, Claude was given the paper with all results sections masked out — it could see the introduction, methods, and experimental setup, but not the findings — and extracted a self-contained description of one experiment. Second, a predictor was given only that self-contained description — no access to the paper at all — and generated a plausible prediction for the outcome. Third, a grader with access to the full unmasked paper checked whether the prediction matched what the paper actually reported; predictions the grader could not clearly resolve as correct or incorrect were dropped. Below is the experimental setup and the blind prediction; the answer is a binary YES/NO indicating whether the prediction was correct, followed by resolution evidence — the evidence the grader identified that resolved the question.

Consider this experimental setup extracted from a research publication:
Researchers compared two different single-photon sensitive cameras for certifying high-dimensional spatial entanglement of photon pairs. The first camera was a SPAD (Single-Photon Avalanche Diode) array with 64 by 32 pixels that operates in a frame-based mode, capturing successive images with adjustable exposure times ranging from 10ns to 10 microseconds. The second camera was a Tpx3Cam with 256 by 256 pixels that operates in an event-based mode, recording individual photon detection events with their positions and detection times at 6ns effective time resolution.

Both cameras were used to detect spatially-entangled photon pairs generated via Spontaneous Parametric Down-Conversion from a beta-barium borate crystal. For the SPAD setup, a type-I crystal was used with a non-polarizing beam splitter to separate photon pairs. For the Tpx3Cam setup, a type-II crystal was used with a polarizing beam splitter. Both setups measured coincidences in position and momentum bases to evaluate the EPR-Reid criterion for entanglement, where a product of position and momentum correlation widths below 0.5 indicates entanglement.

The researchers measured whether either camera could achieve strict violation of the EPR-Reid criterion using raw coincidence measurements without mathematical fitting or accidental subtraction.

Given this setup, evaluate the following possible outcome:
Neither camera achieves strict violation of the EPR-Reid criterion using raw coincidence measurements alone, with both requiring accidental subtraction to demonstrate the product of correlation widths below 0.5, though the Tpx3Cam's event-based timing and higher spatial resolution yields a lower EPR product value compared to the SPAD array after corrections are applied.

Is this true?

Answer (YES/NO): NO